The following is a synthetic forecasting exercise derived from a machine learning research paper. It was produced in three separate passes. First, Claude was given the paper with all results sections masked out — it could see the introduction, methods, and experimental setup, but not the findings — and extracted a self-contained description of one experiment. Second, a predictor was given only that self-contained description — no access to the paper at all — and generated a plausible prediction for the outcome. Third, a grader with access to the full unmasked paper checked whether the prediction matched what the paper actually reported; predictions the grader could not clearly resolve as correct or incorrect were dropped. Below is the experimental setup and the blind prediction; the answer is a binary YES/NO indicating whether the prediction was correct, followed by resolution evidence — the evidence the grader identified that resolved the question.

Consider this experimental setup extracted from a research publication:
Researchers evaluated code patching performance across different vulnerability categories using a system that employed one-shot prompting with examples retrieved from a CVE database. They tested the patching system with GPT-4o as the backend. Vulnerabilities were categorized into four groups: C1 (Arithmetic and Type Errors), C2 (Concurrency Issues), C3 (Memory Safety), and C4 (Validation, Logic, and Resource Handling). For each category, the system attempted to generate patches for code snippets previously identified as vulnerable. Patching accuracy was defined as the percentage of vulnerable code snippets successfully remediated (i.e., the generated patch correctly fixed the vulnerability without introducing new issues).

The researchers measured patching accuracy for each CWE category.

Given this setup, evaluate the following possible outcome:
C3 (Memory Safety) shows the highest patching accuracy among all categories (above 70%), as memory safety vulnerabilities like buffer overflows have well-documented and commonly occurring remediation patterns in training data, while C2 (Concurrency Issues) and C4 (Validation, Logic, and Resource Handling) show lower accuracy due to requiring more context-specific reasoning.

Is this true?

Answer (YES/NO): NO